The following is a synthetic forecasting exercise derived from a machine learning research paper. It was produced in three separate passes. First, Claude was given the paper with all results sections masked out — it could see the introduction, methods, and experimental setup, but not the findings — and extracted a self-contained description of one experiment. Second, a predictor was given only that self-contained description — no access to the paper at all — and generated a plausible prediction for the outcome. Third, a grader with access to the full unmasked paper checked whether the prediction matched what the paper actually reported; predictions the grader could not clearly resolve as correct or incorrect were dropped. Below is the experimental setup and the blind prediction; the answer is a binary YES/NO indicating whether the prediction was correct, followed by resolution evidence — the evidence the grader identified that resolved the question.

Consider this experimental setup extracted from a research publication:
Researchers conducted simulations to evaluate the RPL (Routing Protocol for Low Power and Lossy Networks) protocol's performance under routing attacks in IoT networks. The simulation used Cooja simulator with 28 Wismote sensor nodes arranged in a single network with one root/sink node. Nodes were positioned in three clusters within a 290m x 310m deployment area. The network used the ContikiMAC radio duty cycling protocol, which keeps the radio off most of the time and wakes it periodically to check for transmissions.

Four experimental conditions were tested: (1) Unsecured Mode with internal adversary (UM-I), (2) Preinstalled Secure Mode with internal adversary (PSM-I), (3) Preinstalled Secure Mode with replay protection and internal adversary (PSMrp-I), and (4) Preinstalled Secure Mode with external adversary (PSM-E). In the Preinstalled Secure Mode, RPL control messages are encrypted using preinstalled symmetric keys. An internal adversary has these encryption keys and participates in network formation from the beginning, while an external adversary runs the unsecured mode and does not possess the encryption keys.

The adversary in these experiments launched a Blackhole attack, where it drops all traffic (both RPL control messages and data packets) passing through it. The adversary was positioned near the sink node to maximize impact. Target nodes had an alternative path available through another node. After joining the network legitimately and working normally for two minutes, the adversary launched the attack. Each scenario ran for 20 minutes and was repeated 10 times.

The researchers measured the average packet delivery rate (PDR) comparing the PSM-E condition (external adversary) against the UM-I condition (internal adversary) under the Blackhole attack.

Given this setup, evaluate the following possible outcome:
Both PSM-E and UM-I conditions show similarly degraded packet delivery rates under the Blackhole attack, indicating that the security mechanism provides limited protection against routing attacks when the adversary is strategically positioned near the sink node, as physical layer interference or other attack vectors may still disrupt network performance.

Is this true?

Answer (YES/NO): NO